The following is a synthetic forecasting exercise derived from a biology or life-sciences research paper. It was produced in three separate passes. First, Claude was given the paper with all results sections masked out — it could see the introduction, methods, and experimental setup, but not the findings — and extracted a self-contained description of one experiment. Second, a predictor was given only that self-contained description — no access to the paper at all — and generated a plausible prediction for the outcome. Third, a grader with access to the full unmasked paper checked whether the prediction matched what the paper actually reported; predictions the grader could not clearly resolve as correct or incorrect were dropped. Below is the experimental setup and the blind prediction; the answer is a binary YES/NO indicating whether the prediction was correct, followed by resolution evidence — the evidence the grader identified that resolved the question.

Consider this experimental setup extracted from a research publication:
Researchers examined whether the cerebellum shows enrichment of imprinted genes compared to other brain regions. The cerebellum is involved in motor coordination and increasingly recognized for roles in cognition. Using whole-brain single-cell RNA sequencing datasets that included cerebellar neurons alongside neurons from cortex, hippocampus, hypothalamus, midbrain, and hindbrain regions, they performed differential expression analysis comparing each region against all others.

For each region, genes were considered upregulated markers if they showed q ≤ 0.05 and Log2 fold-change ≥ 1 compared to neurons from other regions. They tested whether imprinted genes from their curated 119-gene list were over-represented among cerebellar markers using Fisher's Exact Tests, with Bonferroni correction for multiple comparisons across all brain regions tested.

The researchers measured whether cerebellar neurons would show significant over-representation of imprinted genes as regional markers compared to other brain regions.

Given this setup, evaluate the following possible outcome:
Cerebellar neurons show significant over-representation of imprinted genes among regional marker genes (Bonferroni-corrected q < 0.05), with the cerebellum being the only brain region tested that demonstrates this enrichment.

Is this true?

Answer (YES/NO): NO